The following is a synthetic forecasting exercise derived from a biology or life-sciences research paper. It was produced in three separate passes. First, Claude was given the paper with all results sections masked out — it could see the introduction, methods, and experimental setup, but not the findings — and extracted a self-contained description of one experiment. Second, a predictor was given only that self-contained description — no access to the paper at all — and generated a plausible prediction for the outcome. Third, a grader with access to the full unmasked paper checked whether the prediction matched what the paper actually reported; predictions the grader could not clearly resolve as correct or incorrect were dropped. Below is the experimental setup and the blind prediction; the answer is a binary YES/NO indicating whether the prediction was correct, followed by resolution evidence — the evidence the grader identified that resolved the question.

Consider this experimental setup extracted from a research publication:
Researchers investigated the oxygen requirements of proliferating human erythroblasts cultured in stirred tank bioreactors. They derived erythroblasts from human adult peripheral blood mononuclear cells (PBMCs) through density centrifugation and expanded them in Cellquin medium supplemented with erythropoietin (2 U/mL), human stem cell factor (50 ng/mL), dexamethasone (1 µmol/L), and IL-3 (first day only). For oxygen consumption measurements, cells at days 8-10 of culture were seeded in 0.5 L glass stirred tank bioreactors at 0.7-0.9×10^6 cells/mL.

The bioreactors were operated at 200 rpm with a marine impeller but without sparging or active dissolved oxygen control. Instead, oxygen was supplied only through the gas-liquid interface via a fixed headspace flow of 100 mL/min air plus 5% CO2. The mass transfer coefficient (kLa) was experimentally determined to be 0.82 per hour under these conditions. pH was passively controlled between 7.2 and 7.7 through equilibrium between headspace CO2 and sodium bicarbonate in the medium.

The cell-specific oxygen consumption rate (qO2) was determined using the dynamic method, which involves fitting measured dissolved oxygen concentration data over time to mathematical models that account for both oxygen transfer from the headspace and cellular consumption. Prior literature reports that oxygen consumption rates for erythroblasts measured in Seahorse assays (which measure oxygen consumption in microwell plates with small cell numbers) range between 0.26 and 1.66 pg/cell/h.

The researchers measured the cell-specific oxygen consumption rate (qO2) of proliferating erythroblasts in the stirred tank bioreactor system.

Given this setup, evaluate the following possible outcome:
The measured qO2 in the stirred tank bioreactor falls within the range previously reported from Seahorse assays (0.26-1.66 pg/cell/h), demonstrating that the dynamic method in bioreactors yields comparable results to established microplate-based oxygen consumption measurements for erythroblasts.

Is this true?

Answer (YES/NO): NO